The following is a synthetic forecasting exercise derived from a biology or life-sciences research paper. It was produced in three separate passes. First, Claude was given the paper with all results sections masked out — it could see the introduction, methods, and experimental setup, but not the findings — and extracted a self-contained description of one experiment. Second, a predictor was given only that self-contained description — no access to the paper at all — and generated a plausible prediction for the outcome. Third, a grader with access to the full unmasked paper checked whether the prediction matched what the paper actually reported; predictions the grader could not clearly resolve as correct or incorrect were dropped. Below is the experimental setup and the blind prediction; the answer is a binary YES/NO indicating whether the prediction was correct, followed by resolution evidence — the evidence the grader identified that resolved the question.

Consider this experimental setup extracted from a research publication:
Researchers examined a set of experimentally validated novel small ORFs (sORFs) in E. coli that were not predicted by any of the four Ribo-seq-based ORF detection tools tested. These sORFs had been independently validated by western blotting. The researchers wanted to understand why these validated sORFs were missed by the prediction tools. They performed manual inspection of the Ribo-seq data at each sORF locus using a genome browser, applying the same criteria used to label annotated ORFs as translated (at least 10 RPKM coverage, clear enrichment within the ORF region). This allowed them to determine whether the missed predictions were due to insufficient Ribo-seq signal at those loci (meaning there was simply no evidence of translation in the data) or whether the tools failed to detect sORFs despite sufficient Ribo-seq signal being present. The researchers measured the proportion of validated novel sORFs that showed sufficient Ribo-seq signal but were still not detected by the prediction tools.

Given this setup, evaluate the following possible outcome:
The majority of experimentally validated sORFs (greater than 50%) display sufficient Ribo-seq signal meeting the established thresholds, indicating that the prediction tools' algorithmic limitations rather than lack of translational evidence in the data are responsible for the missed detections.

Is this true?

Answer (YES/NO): NO